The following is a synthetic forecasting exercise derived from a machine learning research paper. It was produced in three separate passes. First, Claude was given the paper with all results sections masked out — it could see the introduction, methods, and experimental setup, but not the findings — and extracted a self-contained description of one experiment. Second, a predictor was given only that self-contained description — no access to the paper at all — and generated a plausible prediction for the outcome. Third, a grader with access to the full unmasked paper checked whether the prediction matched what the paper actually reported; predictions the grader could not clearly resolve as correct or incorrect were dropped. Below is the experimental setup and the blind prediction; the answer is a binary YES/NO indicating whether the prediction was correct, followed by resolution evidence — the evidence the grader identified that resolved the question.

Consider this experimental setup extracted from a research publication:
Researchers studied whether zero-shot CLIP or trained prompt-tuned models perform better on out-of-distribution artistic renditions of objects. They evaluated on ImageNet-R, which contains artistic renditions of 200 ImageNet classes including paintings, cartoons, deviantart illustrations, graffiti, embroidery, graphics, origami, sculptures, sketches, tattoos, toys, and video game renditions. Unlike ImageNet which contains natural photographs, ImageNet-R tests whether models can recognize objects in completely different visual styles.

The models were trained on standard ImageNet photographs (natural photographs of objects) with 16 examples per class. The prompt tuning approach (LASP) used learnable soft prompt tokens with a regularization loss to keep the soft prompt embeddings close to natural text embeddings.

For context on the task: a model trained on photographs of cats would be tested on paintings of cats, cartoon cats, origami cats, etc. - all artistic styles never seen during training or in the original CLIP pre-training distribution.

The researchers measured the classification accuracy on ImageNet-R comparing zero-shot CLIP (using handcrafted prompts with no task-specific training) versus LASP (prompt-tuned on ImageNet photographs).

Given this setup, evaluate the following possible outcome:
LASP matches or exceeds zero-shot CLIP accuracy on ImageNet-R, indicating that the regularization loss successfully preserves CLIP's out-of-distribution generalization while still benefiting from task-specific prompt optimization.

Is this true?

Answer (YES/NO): YES